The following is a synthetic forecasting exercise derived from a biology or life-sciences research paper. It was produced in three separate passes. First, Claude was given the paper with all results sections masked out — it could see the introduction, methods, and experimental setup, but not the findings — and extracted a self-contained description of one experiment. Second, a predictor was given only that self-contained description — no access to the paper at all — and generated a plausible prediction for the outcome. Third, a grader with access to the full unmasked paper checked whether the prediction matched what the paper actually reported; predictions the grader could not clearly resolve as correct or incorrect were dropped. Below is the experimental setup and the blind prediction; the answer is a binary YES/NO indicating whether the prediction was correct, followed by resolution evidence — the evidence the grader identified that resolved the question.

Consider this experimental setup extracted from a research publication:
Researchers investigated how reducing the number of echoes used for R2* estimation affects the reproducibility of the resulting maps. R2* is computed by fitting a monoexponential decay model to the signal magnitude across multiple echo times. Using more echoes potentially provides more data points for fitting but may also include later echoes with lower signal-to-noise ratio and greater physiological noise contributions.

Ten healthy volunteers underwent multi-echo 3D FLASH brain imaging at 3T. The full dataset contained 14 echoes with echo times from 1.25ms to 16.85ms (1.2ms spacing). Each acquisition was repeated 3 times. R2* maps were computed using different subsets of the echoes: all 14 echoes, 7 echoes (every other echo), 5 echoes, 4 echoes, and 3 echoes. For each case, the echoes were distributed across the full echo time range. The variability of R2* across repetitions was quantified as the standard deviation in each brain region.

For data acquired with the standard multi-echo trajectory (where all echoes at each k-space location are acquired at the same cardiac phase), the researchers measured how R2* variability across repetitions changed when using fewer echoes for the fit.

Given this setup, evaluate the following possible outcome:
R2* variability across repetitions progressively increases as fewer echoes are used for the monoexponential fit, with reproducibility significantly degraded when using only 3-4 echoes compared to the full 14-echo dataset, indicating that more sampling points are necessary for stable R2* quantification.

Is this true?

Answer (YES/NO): YES